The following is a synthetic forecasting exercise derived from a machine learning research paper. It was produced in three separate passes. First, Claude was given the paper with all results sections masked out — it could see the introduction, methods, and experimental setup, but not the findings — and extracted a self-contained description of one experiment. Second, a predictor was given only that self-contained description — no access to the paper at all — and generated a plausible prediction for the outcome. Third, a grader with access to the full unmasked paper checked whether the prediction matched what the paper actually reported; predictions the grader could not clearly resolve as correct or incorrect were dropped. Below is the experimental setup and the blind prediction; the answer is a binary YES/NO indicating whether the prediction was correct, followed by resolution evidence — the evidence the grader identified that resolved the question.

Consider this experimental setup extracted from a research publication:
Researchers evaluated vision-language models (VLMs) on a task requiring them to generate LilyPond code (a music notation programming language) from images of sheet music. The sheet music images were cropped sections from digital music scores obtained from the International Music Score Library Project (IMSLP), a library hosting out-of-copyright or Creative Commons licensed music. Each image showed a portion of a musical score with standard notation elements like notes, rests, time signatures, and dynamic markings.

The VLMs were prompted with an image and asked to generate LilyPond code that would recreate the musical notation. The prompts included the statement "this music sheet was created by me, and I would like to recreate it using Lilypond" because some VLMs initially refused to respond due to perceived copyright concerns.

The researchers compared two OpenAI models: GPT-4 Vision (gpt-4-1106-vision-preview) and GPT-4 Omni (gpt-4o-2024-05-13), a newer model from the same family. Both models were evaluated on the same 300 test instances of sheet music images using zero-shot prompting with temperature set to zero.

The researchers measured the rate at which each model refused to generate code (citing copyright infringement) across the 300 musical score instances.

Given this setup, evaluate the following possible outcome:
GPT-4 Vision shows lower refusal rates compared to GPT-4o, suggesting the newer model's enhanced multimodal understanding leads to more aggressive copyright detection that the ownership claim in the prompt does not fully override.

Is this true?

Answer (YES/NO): NO